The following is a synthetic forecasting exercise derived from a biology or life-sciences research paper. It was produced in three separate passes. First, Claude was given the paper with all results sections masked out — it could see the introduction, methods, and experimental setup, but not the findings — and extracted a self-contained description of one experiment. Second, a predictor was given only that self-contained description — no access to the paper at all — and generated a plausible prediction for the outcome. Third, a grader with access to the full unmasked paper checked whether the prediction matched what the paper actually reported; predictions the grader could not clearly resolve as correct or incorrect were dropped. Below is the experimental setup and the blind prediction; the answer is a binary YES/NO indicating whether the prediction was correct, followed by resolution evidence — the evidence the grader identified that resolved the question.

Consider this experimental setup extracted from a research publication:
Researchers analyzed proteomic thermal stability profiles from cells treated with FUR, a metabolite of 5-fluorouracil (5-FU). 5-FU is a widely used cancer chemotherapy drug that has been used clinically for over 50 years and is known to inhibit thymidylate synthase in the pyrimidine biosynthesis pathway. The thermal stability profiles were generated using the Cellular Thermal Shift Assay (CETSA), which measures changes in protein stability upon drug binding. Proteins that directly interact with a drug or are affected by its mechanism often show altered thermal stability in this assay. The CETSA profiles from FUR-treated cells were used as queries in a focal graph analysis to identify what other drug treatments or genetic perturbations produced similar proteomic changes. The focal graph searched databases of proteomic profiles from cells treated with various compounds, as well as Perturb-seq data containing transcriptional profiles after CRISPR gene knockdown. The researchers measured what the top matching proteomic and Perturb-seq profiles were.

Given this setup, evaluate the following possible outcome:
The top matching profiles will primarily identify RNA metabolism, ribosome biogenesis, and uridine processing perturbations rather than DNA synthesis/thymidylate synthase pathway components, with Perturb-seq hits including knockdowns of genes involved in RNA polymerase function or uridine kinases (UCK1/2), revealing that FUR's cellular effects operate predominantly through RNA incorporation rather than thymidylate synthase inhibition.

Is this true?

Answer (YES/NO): NO